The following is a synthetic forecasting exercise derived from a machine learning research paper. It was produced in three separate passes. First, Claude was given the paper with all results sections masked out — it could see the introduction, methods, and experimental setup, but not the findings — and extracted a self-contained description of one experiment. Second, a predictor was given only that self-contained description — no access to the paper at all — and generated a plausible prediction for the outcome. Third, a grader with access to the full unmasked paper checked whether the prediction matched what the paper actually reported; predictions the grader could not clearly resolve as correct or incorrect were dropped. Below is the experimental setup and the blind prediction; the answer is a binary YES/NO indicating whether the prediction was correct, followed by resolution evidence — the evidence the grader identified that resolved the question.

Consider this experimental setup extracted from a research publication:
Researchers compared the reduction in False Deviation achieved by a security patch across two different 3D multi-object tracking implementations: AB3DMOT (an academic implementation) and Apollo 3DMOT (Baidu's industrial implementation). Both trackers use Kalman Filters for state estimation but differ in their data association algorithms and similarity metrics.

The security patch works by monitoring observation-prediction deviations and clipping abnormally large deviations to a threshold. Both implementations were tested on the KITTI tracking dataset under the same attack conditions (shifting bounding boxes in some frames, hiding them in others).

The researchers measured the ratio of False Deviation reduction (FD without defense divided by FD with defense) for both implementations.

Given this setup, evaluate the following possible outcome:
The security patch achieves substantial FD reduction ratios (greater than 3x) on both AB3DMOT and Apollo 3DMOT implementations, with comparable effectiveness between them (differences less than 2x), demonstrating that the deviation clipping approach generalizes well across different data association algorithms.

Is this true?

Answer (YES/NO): NO